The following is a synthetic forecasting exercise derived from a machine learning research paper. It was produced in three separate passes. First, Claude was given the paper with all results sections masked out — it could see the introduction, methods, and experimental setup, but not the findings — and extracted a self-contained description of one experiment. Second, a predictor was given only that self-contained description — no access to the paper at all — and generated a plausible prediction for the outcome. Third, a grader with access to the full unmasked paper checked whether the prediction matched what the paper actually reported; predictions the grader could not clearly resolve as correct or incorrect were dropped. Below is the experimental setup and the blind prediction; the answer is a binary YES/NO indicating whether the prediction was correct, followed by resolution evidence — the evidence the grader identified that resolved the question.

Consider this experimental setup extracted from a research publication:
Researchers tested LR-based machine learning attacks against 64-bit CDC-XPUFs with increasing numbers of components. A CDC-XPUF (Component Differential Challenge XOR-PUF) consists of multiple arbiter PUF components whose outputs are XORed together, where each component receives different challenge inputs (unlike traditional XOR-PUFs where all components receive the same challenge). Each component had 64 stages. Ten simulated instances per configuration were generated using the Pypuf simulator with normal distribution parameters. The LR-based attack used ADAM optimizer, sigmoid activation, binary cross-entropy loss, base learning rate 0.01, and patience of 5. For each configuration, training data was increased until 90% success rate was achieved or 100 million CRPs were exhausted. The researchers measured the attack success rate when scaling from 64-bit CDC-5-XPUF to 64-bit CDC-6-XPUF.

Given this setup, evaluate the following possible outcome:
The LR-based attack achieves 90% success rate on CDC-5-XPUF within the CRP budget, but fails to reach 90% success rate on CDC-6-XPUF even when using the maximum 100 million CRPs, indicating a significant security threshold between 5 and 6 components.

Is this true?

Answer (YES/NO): YES